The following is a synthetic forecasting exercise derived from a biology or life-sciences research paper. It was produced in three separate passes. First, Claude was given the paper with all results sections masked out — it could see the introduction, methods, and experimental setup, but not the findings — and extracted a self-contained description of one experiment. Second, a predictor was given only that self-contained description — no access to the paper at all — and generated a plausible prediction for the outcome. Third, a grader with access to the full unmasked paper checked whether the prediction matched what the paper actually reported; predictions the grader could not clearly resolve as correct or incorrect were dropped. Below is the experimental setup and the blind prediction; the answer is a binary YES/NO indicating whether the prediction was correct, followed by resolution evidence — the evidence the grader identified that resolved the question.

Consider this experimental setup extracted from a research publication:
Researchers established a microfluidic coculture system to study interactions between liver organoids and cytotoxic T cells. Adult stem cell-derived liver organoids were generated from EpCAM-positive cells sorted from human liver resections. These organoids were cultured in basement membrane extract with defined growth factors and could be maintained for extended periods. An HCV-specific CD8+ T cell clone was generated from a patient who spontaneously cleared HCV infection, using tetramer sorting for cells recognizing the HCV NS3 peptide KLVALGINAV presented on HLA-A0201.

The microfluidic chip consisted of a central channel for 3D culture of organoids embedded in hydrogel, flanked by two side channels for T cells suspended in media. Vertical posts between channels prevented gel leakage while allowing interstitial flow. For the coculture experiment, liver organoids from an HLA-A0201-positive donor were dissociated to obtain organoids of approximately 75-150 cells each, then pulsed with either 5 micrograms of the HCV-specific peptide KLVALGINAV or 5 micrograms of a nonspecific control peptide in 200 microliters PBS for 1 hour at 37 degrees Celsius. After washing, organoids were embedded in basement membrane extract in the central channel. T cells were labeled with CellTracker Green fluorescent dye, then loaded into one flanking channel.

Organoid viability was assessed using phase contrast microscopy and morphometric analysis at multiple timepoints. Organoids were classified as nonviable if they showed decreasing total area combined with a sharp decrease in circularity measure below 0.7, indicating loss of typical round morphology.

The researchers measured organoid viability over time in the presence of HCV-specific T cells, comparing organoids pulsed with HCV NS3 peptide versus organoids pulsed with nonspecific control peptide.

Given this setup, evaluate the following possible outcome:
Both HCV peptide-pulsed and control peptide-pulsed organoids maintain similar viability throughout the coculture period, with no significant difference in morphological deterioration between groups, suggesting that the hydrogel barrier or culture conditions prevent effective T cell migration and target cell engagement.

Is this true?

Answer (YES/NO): NO